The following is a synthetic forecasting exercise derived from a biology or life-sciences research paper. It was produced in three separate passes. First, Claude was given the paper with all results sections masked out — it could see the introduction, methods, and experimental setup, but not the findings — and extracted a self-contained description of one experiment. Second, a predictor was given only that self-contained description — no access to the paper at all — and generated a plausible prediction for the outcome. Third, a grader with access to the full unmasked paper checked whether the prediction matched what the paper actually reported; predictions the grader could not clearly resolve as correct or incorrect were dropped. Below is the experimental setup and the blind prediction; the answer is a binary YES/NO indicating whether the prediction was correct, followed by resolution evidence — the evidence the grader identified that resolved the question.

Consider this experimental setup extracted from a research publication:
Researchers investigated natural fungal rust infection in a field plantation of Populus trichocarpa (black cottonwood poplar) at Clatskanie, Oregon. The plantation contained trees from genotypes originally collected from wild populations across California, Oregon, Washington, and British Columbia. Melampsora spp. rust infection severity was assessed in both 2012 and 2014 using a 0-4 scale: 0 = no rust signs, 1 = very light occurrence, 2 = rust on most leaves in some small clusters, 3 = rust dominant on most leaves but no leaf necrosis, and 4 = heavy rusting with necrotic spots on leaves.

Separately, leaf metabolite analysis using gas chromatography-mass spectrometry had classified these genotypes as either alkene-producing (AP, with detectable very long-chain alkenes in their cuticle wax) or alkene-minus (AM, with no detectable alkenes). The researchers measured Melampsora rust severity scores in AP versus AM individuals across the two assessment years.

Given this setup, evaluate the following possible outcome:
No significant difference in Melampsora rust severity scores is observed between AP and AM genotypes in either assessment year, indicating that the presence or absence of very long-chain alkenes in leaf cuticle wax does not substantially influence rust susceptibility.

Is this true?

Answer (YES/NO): NO